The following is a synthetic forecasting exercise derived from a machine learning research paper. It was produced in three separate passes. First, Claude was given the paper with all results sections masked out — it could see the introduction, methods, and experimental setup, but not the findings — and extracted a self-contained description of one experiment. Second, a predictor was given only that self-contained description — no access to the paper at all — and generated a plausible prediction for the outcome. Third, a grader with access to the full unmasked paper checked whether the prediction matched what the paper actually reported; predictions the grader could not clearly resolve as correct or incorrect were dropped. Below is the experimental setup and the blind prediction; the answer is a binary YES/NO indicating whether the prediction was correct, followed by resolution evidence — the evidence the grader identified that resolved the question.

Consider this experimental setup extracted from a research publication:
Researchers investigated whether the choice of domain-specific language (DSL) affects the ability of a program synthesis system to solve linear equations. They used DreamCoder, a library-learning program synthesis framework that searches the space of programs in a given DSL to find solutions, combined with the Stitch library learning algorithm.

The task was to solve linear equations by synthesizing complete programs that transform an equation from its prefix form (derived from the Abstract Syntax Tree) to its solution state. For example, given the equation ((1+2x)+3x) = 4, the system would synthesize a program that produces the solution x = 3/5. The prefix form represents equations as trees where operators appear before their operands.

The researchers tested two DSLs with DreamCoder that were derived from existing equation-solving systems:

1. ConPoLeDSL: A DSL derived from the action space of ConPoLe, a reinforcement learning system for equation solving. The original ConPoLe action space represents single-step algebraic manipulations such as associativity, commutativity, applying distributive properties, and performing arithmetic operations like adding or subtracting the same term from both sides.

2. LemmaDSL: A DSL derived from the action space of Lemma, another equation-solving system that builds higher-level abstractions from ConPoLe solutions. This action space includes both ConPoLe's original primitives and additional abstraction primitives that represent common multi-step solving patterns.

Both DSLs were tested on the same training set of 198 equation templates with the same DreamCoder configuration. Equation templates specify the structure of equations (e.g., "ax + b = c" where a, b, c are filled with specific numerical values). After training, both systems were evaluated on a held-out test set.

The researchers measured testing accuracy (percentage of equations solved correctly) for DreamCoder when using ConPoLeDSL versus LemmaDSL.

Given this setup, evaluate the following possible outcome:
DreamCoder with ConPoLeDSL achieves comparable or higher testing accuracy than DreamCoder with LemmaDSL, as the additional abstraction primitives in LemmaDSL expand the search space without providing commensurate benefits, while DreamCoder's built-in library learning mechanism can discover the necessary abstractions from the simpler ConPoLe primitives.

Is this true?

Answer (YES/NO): NO